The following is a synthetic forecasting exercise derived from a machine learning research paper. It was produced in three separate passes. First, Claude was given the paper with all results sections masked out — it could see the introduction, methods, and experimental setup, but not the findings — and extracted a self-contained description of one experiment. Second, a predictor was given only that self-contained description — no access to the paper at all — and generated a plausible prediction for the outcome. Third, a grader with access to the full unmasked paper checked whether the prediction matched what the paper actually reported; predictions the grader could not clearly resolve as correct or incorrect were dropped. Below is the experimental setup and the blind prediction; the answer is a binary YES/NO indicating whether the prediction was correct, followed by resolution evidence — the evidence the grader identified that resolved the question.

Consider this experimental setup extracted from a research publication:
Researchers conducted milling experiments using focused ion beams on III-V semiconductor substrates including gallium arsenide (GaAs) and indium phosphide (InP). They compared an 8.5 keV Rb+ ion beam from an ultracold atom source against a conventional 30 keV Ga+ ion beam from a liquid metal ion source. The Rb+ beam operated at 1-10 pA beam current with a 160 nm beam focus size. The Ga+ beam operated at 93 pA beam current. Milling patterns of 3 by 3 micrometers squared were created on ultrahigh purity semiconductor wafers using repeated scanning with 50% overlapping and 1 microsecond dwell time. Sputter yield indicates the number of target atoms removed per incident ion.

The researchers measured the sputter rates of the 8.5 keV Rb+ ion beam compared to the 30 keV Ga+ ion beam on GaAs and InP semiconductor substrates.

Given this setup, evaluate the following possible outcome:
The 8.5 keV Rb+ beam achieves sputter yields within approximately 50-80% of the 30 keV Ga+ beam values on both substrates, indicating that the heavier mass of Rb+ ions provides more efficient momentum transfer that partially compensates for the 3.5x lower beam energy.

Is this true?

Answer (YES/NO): NO